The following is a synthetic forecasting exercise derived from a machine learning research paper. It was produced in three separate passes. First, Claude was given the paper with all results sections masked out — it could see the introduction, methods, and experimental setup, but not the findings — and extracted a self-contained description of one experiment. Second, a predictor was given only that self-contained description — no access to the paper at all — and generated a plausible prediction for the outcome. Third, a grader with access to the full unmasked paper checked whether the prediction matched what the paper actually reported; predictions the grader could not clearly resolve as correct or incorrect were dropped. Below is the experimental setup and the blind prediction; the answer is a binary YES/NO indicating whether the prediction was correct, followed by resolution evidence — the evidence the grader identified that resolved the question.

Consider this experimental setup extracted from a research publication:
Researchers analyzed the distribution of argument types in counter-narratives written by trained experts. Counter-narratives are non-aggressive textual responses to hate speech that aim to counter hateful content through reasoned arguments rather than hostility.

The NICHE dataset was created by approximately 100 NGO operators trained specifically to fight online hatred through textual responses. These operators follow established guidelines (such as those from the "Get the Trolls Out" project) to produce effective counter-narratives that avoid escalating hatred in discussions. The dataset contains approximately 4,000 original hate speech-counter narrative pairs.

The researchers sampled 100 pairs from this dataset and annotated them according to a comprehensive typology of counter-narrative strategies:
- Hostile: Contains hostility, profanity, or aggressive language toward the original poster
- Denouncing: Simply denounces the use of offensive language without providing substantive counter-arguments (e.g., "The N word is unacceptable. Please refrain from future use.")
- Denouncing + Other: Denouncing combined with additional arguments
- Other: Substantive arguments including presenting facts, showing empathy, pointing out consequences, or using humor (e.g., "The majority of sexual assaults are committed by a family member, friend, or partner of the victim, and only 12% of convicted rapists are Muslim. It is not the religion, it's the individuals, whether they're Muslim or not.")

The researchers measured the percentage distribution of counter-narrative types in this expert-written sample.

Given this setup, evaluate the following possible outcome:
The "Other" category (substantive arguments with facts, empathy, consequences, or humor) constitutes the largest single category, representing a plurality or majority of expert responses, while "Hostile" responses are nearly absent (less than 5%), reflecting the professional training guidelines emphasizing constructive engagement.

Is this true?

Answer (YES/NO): YES